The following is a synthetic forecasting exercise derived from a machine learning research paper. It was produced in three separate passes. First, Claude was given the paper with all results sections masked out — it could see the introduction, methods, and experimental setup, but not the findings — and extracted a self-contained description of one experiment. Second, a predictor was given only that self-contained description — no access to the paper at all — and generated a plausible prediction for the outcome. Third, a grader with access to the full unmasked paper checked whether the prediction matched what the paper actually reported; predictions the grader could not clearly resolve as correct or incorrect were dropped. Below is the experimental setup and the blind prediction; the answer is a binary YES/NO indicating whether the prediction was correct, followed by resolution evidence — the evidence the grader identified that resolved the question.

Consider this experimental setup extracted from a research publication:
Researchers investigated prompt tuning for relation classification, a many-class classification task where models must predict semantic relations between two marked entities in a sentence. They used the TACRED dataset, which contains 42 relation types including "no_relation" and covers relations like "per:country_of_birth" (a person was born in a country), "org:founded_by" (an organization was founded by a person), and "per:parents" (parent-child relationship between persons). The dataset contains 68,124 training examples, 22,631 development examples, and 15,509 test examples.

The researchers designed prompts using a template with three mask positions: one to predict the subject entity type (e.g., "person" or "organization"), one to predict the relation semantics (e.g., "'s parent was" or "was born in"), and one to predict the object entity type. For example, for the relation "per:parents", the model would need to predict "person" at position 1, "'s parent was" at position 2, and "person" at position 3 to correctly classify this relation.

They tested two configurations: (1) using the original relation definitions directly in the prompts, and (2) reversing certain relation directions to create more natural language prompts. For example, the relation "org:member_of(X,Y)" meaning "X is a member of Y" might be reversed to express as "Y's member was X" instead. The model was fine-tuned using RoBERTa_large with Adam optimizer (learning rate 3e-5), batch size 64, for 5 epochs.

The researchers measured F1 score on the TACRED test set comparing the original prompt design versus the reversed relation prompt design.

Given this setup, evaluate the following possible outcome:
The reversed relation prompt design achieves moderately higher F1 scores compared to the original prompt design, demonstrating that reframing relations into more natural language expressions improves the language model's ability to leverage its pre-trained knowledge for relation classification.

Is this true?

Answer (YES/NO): NO